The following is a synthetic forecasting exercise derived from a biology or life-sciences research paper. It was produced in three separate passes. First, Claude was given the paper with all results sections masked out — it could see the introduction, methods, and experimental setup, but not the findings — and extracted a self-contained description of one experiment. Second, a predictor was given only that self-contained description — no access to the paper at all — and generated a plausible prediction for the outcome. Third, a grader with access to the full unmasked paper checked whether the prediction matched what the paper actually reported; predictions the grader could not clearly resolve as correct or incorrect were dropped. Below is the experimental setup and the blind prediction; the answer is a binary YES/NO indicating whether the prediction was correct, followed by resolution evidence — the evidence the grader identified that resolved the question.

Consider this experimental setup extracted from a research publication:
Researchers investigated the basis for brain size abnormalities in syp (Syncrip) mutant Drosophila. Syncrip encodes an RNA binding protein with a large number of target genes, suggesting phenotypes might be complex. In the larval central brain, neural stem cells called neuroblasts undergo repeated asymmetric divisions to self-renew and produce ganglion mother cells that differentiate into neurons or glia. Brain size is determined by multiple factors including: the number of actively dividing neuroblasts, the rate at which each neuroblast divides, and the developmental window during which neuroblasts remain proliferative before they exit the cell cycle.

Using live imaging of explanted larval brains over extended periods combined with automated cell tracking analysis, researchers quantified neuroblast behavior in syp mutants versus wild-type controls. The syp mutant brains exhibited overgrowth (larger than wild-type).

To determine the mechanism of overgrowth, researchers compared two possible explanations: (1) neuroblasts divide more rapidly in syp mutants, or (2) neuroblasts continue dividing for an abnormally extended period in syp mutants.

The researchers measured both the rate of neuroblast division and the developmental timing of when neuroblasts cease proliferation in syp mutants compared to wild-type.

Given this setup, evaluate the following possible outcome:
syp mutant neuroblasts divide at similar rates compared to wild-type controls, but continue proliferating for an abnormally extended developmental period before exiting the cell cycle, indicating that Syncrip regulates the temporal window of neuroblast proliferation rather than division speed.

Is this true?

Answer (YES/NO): YES